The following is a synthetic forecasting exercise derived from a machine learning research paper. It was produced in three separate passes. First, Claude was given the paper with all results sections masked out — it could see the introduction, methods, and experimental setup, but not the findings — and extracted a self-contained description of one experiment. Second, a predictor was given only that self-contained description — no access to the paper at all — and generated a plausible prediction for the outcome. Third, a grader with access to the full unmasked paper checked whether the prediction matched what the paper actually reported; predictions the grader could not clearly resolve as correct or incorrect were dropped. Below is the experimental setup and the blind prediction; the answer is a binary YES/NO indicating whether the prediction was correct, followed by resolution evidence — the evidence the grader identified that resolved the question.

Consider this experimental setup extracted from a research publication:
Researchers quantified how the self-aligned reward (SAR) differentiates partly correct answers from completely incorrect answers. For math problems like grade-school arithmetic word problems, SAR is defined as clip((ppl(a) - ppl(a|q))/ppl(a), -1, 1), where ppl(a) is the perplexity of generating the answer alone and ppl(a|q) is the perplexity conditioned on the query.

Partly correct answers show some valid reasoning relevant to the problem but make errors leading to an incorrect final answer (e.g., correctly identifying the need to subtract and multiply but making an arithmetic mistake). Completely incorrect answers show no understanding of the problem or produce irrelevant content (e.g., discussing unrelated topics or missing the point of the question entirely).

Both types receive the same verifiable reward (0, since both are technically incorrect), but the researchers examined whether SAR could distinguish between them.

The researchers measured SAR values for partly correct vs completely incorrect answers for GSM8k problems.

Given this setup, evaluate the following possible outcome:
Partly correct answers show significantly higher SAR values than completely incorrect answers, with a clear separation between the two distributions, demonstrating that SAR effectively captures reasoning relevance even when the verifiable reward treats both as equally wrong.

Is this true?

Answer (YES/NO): YES